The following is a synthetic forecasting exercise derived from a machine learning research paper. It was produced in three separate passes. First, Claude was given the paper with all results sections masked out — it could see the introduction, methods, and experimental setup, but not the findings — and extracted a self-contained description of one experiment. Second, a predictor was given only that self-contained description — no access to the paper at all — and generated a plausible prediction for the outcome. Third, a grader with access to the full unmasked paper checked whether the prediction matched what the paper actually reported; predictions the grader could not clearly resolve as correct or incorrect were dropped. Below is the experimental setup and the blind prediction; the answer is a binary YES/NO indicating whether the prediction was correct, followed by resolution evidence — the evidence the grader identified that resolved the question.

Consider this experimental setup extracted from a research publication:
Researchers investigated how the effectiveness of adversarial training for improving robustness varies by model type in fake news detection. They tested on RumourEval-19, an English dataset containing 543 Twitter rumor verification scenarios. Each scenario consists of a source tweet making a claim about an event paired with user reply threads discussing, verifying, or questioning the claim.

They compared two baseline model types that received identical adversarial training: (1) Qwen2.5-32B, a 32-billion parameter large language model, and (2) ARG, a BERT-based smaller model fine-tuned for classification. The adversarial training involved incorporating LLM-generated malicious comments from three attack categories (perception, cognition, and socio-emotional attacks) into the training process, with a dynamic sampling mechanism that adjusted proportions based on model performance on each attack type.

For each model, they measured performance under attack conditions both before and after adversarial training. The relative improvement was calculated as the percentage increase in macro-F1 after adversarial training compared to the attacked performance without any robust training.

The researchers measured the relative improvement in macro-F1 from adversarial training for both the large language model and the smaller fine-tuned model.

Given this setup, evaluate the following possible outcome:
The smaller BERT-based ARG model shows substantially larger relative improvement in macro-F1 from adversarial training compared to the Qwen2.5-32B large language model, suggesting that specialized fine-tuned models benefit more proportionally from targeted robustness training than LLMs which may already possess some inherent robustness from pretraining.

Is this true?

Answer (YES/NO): NO